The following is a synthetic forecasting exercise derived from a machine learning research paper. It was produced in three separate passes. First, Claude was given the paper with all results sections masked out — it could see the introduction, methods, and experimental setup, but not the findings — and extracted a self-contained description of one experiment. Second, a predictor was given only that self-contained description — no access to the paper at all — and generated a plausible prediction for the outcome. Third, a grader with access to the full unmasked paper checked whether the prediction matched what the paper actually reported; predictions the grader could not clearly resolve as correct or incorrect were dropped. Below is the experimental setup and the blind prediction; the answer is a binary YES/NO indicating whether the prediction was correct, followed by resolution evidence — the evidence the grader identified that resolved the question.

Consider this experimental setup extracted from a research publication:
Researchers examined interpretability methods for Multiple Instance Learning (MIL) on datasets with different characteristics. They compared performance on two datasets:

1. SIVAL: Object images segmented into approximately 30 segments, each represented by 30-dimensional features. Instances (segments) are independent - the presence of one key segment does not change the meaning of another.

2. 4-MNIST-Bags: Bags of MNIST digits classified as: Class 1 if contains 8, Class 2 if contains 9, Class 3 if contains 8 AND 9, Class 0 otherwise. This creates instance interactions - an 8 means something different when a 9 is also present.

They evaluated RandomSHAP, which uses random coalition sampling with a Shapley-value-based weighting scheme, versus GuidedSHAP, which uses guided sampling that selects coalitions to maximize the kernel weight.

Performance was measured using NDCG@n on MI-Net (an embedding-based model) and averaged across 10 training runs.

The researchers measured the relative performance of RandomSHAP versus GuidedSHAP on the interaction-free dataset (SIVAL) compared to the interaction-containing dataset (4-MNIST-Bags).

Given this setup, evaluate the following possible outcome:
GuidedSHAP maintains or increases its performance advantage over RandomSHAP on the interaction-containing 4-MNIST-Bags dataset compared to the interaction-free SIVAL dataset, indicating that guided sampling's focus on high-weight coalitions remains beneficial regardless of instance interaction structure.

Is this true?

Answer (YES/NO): NO